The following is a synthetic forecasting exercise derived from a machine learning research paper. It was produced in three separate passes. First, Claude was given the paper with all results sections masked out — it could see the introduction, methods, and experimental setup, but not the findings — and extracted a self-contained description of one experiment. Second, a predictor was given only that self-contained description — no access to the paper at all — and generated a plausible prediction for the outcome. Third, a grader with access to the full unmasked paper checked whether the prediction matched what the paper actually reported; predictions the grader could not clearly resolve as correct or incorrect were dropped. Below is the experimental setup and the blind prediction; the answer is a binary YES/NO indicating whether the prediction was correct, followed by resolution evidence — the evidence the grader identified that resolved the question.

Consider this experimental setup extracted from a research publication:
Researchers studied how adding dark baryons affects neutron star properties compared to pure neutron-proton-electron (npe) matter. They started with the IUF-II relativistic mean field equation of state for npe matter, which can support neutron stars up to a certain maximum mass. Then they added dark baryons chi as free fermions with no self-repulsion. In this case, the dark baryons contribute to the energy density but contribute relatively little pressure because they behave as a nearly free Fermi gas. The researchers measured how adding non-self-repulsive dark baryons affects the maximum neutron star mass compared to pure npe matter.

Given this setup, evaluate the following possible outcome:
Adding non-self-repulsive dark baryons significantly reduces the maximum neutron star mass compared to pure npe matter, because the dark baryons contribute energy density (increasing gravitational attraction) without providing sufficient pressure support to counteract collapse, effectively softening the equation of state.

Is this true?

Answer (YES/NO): YES